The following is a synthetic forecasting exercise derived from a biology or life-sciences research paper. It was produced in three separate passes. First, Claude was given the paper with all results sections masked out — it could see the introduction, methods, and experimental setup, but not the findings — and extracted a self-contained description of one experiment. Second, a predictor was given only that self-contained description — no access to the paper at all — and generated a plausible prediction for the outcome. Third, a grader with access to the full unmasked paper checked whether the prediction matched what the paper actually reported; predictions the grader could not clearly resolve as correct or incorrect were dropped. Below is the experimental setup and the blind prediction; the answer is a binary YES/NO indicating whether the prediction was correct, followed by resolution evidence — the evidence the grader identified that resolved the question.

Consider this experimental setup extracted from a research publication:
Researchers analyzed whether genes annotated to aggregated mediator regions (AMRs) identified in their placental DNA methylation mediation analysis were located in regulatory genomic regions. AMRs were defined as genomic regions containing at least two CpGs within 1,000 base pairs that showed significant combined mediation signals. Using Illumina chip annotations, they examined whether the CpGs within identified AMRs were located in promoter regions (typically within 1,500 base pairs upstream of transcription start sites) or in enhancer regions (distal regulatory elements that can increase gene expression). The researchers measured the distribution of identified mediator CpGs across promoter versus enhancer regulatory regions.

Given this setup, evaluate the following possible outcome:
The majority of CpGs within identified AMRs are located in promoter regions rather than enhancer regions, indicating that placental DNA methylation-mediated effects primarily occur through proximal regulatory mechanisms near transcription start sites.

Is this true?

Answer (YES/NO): NO